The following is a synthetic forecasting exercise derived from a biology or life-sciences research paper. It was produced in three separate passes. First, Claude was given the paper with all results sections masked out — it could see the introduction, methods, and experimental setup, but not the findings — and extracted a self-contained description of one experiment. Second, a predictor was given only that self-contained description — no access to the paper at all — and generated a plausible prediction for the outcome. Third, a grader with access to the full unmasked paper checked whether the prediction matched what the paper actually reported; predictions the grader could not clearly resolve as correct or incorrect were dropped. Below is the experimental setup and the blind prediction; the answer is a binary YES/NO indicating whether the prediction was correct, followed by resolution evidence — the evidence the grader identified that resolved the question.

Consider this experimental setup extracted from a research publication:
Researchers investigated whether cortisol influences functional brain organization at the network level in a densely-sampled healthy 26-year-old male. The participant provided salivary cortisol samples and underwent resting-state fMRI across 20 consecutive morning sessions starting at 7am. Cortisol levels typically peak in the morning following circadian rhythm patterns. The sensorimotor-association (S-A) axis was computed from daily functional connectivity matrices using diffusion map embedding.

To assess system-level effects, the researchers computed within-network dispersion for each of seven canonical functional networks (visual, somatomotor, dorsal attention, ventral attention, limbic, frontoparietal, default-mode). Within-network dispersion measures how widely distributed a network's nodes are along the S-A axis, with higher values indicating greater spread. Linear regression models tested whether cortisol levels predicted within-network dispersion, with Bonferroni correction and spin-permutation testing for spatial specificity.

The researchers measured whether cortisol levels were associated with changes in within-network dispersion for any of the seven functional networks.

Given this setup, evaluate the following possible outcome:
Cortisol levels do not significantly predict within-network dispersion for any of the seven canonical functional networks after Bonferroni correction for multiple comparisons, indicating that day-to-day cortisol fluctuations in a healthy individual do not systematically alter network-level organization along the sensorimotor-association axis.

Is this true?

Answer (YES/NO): YES